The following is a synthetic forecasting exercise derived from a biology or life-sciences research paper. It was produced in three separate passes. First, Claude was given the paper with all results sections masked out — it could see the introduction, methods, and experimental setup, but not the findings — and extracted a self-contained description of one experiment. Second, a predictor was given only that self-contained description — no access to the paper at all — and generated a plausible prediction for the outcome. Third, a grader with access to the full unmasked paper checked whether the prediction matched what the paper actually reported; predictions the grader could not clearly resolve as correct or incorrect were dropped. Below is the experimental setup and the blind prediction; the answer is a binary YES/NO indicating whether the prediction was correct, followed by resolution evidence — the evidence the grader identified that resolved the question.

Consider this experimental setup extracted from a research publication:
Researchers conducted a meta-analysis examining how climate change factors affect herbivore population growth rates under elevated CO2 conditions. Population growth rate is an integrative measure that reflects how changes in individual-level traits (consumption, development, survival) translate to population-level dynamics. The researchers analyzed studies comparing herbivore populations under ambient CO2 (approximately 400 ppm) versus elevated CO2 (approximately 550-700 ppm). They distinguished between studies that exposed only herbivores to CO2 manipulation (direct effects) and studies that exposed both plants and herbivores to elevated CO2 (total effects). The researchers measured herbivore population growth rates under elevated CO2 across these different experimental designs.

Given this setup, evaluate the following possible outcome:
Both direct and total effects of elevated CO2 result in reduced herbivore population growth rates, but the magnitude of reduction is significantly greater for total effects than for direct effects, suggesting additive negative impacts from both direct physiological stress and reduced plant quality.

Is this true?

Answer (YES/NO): NO